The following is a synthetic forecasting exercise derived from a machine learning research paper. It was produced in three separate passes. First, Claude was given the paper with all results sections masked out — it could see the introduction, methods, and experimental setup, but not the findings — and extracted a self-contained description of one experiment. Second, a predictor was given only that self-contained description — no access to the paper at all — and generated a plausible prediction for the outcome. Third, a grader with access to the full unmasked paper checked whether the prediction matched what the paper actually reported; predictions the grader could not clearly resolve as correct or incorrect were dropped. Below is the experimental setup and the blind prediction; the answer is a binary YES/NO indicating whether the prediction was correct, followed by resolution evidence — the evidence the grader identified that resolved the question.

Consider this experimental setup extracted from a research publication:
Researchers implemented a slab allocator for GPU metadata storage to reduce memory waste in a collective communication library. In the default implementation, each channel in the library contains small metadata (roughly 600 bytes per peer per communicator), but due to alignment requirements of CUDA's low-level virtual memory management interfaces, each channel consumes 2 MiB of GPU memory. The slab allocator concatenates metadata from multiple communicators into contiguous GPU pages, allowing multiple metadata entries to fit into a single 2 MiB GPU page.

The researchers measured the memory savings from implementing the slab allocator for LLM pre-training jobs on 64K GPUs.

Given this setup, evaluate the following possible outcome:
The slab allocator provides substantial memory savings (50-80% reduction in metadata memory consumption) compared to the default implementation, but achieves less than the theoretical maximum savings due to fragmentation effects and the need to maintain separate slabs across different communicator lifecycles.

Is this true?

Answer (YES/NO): NO